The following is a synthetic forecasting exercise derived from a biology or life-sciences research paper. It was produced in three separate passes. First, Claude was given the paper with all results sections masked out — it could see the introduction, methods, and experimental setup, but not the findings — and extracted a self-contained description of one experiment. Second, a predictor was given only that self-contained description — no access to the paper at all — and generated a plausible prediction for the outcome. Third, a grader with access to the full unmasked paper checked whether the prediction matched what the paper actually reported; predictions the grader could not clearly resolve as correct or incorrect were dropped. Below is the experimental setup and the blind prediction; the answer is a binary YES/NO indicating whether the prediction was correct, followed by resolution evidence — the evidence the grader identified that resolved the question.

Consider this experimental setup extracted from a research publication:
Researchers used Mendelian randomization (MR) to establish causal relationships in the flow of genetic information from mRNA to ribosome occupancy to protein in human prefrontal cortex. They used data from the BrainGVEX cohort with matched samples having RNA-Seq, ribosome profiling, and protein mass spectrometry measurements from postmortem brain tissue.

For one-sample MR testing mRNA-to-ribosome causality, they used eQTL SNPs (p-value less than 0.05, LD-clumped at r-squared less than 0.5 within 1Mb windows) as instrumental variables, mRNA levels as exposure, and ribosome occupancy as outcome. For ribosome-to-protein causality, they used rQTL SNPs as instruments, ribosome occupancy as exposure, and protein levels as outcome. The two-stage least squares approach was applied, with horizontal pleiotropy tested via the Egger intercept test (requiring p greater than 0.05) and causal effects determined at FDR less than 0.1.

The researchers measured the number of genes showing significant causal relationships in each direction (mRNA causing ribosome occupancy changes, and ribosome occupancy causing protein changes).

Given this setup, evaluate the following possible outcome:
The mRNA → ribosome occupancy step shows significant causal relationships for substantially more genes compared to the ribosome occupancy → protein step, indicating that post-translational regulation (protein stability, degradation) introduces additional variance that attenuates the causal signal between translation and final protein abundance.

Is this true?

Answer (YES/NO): YES